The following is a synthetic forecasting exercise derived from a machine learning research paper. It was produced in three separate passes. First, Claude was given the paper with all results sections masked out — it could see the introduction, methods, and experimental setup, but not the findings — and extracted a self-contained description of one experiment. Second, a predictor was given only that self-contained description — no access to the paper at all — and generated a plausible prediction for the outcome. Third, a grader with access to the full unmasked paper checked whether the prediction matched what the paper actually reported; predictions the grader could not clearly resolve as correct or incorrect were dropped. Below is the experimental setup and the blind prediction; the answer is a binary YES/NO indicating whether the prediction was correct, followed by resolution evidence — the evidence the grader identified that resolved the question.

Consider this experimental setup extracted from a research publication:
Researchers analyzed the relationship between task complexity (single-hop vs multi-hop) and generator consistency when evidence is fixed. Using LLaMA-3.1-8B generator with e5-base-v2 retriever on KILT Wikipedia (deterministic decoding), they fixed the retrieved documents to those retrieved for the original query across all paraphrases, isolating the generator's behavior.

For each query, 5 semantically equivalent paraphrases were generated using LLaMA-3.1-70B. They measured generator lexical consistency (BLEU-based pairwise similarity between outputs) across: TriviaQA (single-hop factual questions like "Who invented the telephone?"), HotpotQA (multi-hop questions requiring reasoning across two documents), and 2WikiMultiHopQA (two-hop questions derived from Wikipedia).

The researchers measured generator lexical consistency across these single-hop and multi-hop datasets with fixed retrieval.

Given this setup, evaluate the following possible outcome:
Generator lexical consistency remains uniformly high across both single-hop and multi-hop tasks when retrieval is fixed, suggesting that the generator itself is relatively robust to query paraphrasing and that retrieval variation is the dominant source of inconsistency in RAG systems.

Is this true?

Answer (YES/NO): NO